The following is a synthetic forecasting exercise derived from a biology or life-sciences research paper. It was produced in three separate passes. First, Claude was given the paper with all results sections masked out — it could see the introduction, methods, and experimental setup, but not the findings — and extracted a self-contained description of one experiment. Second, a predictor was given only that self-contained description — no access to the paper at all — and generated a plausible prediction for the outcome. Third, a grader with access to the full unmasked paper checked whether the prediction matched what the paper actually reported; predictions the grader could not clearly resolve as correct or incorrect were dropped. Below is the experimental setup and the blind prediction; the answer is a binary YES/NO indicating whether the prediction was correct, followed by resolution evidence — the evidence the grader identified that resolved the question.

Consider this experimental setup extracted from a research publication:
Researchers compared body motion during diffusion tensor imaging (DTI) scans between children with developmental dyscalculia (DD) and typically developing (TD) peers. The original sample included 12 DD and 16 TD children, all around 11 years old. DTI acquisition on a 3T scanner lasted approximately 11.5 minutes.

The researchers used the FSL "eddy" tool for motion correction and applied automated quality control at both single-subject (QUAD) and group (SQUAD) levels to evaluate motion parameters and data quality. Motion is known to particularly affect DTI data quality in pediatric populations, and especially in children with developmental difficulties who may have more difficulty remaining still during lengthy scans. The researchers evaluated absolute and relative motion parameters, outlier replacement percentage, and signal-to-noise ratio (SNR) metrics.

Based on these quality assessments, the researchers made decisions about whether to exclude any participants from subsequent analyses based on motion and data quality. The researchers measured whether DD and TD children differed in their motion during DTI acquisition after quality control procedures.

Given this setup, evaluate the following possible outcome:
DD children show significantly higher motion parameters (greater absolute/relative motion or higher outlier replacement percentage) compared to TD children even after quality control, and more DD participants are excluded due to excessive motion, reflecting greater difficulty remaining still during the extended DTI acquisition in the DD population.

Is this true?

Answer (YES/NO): NO